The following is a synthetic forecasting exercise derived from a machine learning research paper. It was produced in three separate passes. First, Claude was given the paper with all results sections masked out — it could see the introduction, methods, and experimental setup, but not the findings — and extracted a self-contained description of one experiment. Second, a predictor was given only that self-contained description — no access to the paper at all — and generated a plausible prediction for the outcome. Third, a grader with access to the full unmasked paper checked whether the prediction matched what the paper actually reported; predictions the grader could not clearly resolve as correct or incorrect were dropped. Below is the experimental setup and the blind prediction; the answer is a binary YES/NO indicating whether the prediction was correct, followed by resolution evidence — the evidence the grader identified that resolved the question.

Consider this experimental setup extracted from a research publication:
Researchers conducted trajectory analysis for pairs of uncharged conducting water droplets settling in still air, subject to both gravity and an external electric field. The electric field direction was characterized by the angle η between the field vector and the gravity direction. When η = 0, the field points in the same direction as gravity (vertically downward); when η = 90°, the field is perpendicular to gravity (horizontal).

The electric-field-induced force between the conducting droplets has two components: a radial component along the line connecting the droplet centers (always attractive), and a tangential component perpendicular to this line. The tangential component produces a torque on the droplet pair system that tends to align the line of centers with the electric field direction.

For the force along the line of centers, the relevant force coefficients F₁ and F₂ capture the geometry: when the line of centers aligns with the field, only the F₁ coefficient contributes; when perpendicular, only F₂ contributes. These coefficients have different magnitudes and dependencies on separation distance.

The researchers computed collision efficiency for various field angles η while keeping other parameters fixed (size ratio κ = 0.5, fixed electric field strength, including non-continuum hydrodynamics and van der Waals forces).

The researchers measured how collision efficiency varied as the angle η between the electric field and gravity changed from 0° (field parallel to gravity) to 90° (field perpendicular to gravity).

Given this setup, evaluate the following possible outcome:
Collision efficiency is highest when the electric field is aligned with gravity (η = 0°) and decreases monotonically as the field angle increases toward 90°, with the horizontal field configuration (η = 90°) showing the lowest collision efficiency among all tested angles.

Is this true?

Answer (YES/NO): NO